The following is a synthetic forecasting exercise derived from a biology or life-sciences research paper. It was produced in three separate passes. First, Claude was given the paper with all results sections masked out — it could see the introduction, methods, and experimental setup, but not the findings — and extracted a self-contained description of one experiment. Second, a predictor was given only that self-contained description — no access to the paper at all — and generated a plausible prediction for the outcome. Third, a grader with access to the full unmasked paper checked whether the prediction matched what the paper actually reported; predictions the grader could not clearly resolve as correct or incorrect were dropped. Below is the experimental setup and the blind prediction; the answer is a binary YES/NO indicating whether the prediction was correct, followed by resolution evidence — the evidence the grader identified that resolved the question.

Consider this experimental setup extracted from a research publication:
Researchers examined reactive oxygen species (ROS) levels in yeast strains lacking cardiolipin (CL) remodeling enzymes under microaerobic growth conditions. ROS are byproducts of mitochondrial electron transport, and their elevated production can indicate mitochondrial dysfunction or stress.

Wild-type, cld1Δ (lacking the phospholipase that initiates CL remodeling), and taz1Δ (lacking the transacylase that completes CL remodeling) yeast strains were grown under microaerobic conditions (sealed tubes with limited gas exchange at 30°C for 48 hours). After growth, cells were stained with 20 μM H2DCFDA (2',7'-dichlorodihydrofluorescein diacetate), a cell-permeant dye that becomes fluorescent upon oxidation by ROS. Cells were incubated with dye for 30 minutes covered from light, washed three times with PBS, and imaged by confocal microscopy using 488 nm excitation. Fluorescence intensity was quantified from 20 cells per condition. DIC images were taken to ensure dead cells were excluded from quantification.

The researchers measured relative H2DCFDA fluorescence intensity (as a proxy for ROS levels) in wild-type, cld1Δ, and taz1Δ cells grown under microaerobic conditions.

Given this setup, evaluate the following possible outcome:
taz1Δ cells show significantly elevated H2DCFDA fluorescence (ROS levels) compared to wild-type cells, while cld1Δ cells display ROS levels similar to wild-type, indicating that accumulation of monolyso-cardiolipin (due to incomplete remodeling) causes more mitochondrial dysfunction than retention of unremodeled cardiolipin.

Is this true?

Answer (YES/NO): NO